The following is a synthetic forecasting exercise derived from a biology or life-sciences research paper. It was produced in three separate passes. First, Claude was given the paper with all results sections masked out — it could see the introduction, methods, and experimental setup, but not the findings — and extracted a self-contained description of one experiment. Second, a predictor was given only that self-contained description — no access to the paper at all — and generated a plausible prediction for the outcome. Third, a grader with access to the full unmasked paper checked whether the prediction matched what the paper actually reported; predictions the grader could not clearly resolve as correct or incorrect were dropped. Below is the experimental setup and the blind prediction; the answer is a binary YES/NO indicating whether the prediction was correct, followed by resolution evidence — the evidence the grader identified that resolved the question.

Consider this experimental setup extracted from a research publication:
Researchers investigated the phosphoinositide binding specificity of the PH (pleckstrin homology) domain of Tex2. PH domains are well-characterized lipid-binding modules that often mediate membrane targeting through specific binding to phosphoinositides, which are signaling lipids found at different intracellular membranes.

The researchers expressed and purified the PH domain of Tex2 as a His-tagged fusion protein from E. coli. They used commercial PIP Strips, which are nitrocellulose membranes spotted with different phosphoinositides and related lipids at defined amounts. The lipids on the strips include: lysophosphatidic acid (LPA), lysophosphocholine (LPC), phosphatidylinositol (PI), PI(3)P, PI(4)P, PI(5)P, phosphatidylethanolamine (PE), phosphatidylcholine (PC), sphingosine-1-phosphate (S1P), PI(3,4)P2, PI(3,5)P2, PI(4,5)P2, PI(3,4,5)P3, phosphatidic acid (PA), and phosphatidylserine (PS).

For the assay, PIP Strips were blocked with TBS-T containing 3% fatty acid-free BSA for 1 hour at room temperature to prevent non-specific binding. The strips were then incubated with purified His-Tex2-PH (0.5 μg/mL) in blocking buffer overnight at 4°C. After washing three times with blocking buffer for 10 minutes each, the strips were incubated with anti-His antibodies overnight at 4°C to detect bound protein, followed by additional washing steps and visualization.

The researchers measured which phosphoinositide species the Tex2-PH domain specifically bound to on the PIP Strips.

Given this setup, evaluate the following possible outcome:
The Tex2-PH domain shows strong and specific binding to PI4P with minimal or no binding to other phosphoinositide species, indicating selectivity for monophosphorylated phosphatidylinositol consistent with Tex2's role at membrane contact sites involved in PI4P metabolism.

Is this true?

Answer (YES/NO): NO